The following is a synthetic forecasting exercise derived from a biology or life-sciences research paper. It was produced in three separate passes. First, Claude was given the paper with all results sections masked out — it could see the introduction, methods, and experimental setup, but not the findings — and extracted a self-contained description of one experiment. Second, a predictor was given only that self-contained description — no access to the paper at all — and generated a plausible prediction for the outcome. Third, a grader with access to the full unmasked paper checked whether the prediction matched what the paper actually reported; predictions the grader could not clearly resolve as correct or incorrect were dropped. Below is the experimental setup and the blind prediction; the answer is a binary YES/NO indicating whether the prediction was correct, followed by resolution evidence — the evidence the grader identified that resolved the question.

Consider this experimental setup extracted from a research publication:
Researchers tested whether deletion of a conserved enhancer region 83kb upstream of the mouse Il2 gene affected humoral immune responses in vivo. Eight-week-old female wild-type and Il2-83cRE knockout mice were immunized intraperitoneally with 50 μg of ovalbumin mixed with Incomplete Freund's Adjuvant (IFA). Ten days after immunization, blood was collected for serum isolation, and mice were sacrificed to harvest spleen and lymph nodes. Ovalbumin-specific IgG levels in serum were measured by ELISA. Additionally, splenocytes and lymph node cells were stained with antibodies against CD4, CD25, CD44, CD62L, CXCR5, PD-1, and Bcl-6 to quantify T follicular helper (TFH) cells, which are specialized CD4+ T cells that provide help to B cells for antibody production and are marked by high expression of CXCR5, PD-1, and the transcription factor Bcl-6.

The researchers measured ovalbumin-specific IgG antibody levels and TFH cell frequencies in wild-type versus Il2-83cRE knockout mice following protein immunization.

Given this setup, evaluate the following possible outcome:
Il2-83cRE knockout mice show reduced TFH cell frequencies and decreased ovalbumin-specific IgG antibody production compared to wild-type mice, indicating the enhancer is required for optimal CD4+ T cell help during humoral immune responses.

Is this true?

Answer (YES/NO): NO